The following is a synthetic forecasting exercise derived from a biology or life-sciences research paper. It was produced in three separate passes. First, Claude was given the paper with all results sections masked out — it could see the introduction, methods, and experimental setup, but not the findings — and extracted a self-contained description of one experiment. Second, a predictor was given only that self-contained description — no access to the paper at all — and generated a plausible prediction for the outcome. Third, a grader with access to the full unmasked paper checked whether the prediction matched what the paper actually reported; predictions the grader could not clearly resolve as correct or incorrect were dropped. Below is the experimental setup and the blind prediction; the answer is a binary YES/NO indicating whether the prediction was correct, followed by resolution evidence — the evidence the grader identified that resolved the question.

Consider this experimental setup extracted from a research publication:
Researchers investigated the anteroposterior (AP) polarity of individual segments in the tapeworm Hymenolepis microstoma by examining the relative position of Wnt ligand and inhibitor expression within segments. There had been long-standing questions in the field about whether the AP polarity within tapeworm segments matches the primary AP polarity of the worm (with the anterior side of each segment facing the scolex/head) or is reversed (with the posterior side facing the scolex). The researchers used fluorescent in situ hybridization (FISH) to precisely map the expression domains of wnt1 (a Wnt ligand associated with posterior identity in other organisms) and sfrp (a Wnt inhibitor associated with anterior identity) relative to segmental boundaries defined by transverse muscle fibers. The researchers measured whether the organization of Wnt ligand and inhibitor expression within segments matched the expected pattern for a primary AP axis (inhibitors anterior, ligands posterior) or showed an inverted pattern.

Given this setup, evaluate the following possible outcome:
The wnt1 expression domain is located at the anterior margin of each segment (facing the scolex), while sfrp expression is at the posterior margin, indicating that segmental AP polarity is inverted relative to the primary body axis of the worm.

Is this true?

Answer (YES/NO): NO